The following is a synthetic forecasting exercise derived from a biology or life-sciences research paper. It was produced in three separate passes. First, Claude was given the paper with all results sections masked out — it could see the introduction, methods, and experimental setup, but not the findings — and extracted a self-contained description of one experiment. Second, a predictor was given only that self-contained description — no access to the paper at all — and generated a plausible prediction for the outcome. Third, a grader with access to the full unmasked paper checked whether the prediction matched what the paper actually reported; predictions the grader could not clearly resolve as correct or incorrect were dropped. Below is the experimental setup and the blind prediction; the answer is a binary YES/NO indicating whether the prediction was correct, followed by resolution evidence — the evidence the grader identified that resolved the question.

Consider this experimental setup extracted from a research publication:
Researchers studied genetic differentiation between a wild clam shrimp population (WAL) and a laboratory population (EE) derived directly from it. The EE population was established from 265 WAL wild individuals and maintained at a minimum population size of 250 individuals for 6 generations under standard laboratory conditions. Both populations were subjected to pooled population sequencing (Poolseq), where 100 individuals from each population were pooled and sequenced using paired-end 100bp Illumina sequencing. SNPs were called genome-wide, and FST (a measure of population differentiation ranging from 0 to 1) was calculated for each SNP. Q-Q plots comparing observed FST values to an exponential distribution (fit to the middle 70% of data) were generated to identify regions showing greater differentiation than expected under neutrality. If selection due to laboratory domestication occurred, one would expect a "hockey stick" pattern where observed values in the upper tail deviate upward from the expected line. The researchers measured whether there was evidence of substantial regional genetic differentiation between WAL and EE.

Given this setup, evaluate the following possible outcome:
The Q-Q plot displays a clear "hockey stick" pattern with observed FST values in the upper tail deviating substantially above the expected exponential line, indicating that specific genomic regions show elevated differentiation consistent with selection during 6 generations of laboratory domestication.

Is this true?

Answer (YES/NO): NO